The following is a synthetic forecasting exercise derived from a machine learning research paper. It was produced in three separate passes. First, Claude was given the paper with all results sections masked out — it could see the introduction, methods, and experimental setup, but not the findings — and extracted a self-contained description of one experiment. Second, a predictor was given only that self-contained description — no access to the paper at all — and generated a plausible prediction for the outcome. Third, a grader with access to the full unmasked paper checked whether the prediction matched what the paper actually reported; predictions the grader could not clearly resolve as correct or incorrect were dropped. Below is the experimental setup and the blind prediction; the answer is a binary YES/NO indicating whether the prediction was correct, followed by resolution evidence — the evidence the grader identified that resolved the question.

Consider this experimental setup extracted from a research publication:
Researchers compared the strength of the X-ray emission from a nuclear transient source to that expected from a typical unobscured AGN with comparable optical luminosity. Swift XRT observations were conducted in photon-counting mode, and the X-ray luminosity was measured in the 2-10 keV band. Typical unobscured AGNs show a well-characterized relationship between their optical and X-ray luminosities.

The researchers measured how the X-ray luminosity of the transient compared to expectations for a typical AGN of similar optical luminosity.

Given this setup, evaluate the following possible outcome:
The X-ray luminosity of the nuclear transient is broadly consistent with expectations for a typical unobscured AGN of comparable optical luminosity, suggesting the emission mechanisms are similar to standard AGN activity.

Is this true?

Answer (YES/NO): NO